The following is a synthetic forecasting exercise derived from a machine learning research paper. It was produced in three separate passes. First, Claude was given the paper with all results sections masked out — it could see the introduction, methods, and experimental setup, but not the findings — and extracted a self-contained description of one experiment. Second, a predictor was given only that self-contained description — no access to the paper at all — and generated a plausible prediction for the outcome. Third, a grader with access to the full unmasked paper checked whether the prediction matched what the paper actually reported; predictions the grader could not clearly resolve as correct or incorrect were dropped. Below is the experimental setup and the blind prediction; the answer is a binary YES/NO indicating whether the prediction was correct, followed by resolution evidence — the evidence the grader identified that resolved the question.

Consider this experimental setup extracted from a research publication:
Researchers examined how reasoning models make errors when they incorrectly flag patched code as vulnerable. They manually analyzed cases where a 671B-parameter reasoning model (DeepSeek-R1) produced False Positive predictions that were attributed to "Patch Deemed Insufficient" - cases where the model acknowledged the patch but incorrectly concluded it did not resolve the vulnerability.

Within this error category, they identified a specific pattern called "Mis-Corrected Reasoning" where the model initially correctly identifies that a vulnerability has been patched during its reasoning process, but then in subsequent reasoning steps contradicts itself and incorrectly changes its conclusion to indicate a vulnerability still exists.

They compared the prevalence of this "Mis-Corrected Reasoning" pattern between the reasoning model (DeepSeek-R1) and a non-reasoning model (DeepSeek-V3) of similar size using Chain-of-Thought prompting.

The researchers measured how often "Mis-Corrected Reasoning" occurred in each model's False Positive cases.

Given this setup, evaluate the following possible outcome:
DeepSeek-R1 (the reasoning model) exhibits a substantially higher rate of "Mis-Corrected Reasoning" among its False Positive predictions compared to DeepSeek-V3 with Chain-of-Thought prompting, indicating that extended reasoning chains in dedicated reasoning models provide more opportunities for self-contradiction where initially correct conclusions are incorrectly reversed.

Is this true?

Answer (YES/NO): YES